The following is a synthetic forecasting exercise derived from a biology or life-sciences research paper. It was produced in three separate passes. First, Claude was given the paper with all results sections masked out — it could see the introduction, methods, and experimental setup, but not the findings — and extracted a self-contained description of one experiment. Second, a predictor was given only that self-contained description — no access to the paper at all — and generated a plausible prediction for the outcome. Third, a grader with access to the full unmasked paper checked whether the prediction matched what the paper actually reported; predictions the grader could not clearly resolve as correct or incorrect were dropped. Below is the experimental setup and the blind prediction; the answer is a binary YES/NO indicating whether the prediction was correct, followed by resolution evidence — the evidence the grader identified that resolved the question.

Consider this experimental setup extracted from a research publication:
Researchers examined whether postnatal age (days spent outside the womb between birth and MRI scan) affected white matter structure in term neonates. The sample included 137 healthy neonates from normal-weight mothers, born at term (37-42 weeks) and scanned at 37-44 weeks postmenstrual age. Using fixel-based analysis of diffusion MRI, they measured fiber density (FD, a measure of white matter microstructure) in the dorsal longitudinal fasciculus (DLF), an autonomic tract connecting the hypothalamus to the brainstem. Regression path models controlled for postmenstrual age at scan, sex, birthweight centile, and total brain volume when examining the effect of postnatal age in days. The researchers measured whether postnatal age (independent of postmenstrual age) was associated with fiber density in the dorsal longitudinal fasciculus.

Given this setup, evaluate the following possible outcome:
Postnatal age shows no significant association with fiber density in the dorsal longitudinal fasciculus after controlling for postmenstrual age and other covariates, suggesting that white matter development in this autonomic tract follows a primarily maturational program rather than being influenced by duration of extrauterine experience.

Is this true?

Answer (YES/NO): NO